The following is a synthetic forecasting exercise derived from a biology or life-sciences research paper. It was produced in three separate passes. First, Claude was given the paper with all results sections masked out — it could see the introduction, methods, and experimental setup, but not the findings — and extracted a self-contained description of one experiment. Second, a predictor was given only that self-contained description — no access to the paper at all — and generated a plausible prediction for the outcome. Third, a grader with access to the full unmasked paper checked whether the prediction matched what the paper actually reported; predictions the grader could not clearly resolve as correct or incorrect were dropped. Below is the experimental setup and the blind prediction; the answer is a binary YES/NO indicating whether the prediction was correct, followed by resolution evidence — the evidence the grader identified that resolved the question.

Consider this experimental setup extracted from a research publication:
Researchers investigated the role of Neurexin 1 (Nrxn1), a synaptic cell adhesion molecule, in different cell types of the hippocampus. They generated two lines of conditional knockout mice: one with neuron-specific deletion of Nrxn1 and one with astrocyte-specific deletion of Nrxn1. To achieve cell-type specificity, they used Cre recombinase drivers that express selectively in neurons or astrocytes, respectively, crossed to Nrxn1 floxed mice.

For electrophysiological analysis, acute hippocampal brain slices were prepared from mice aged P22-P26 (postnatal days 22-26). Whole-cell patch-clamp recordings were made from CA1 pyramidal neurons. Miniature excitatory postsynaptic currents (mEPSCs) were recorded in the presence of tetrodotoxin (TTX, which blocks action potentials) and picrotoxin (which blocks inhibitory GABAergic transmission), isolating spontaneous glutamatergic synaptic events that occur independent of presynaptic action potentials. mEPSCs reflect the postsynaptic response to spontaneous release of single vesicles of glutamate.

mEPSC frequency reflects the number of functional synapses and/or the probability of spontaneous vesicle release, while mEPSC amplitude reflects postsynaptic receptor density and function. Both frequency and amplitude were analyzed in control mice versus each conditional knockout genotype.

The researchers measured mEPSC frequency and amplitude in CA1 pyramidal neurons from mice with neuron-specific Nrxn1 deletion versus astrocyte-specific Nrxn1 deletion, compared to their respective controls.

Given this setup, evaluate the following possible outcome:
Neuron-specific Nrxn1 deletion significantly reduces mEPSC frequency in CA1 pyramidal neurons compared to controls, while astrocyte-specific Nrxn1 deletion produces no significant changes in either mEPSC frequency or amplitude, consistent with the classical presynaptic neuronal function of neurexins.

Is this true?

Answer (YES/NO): NO